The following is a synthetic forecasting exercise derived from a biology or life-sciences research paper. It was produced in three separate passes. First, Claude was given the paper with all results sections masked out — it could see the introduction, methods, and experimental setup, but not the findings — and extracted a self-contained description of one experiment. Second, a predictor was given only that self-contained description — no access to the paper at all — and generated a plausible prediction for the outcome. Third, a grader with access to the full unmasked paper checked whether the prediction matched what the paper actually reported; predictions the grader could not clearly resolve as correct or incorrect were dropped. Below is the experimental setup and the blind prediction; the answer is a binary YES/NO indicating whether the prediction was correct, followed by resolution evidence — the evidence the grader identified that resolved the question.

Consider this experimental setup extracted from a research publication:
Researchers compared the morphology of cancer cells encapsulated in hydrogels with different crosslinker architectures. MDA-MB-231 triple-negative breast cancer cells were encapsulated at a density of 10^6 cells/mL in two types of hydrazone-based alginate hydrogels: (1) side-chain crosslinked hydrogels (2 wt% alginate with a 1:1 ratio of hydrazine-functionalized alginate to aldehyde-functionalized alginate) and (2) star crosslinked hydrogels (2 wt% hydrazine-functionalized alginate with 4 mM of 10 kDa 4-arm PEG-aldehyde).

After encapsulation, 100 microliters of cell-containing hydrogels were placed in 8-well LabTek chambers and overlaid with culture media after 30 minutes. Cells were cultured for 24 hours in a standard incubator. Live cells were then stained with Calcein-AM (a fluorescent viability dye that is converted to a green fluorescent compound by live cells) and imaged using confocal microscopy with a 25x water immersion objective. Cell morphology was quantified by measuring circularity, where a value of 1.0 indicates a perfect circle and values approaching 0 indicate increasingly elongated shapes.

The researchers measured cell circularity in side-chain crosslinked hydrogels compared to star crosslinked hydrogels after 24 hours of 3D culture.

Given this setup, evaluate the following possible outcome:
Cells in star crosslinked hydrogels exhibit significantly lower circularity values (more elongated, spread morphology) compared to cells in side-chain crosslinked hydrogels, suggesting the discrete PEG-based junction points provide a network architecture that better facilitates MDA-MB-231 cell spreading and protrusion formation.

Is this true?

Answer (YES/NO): YES